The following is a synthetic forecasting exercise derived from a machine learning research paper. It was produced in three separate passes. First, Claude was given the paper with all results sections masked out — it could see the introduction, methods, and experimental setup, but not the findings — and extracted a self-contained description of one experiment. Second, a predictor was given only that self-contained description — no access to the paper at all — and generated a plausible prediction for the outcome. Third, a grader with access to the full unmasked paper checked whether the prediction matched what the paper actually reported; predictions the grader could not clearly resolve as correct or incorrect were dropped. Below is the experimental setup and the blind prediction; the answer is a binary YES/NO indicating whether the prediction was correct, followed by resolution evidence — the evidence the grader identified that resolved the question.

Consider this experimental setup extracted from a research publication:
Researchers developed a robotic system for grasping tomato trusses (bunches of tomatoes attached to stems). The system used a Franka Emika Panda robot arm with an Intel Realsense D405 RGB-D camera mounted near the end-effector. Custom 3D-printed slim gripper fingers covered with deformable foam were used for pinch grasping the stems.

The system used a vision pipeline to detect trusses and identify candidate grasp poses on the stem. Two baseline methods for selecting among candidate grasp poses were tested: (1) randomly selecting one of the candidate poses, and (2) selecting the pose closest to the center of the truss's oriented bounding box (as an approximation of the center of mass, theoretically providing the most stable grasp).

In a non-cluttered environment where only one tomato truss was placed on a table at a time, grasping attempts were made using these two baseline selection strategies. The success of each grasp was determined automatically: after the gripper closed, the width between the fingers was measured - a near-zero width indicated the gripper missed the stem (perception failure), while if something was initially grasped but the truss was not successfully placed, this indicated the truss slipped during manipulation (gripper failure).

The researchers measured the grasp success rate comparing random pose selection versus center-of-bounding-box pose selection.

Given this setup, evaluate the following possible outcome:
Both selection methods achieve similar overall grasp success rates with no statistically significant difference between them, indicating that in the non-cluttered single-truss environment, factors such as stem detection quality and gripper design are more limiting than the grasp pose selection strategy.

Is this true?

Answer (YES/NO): NO